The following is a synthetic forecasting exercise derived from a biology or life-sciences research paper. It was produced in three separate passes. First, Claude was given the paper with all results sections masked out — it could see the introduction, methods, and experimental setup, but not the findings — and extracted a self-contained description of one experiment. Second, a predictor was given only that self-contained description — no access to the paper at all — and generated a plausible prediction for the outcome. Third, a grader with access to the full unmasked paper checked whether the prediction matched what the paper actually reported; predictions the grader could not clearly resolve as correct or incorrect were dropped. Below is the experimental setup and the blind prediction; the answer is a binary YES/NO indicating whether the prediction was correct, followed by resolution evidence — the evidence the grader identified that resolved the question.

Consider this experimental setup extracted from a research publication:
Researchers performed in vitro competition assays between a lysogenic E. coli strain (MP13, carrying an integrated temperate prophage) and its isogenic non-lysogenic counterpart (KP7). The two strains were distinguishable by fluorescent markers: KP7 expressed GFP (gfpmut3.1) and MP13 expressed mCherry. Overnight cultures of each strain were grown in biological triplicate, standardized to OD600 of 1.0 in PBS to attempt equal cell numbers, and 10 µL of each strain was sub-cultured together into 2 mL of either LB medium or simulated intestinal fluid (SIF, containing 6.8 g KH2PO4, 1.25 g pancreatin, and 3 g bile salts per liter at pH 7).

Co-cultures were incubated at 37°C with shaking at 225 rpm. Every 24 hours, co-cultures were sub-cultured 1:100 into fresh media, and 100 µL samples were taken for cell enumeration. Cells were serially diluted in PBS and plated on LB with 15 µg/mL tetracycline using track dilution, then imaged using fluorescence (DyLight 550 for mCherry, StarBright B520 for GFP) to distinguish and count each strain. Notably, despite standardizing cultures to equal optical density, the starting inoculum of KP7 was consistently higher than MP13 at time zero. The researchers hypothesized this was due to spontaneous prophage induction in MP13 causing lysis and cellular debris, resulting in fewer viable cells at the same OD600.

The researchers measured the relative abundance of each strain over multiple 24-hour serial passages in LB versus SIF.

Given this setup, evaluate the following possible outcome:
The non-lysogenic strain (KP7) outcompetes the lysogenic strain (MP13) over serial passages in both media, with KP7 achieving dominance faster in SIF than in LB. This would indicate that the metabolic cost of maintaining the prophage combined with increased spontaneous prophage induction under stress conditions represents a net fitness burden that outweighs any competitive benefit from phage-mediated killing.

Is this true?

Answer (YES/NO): NO